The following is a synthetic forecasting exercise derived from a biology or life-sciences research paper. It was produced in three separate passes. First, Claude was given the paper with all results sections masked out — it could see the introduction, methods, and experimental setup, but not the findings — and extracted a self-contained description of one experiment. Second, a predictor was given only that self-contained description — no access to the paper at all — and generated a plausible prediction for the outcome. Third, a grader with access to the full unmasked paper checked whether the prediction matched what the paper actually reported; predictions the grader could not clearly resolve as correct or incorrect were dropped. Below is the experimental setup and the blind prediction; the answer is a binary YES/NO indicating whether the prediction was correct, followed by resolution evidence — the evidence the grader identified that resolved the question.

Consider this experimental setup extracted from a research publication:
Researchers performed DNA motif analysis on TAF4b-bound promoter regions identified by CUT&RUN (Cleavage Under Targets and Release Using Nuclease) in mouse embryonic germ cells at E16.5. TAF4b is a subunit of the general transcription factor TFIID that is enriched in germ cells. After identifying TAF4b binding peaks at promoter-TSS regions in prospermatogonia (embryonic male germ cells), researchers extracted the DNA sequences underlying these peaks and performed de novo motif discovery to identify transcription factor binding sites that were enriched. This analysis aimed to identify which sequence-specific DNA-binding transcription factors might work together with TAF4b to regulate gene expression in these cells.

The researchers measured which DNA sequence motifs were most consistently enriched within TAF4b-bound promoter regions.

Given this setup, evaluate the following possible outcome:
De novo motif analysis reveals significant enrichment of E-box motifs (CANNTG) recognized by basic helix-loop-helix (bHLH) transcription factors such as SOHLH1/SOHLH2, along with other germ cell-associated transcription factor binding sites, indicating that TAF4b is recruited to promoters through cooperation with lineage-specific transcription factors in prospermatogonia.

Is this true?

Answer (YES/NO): NO